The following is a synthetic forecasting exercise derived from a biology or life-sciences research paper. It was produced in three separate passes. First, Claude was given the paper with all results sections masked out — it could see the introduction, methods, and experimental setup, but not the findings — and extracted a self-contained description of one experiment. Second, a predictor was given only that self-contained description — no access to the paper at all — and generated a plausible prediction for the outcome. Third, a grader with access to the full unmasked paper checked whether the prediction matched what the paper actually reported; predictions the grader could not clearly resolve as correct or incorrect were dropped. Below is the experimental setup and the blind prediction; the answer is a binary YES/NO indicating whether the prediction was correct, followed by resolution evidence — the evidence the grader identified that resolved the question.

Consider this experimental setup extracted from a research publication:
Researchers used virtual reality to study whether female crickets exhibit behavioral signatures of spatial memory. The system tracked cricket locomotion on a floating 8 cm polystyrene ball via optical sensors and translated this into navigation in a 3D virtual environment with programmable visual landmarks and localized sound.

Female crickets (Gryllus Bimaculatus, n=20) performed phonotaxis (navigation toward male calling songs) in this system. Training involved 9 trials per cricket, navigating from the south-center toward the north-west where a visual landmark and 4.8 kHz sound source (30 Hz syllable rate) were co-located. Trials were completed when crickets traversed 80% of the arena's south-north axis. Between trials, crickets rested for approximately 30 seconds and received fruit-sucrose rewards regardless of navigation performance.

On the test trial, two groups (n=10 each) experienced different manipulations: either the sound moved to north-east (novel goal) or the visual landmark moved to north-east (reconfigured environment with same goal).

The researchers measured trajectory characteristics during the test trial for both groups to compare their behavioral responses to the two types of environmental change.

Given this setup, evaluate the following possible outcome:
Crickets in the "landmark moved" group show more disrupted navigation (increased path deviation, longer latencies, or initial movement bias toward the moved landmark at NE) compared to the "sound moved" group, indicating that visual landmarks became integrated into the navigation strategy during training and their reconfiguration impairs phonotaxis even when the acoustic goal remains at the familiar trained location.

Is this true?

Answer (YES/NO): YES